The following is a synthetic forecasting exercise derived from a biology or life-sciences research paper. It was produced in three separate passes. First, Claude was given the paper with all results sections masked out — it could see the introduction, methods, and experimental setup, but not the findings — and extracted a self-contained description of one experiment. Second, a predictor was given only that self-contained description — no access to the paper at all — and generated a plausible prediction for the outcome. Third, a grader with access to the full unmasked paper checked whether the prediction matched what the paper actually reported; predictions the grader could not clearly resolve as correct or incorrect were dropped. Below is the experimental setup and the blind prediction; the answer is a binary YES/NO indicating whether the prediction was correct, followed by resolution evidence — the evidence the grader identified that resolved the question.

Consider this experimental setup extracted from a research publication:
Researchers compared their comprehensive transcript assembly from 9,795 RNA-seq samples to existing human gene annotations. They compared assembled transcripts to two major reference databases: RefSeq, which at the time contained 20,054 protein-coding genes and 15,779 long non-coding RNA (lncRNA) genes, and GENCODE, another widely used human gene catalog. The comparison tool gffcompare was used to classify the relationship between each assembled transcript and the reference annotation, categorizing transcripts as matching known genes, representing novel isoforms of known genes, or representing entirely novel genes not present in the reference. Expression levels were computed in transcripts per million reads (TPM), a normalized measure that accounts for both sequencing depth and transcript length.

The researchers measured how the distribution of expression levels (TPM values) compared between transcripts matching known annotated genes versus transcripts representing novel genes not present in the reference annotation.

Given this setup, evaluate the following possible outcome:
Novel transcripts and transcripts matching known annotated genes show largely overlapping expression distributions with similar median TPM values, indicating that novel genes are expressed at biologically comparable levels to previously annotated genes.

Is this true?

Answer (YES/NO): NO